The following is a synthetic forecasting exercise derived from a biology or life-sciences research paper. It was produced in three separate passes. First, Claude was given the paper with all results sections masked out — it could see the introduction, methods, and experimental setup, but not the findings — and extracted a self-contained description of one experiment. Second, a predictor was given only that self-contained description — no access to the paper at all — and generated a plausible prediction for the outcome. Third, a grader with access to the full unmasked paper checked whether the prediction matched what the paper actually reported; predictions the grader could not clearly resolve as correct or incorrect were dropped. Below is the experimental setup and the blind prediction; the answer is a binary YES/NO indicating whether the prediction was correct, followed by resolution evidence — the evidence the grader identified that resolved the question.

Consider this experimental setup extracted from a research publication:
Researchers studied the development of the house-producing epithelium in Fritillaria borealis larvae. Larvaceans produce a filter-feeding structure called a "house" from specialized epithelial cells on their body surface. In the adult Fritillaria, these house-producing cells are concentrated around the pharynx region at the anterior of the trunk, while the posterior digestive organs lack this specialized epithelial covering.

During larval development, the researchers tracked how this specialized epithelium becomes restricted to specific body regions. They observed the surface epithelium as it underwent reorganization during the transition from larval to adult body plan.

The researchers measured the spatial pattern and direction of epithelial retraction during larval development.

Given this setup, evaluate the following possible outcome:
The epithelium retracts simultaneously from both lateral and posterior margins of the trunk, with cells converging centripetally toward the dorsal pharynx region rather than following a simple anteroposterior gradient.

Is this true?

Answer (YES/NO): NO